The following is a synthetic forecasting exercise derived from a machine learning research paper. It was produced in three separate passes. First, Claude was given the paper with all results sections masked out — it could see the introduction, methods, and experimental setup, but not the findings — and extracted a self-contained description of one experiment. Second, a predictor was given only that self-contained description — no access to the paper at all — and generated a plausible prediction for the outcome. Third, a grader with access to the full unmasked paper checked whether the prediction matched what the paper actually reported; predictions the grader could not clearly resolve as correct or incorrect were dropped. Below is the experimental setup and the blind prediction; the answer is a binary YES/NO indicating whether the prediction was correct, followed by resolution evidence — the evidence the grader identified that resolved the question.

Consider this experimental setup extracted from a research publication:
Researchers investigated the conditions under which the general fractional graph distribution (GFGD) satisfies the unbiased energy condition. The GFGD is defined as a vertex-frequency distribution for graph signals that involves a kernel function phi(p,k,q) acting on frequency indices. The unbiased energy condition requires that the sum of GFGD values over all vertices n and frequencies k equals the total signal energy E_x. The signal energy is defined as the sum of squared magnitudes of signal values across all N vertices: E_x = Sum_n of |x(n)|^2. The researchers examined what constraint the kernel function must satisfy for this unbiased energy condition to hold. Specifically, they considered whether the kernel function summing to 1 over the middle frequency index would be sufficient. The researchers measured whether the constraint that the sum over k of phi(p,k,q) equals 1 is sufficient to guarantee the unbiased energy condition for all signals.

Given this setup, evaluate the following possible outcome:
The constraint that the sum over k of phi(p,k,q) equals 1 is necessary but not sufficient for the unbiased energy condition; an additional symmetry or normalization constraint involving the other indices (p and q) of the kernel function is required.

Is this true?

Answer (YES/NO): NO